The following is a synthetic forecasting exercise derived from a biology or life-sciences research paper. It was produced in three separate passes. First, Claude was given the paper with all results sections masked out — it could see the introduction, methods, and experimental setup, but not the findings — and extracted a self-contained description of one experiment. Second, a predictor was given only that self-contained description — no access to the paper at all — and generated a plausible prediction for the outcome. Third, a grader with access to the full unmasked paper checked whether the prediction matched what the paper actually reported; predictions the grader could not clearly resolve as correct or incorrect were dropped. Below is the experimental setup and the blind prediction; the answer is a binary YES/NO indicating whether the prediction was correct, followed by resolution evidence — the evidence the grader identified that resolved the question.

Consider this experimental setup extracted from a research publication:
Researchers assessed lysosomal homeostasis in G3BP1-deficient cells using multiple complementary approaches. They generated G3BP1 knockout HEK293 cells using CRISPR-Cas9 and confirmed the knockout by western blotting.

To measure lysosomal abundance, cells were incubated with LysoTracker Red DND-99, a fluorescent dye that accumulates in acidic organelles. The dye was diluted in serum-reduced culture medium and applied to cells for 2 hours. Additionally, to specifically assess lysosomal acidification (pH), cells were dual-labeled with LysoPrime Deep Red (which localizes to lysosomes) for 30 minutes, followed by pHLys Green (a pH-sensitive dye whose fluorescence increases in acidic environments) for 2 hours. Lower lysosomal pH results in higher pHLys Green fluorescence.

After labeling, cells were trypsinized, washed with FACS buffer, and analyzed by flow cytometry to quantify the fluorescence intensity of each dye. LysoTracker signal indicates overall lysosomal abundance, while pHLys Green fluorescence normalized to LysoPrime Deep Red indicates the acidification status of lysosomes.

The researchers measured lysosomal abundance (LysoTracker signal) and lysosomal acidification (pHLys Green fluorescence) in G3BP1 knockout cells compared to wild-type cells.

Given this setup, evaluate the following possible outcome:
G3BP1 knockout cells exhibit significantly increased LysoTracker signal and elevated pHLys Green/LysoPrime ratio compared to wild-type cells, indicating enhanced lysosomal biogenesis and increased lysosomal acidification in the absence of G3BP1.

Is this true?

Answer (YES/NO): NO